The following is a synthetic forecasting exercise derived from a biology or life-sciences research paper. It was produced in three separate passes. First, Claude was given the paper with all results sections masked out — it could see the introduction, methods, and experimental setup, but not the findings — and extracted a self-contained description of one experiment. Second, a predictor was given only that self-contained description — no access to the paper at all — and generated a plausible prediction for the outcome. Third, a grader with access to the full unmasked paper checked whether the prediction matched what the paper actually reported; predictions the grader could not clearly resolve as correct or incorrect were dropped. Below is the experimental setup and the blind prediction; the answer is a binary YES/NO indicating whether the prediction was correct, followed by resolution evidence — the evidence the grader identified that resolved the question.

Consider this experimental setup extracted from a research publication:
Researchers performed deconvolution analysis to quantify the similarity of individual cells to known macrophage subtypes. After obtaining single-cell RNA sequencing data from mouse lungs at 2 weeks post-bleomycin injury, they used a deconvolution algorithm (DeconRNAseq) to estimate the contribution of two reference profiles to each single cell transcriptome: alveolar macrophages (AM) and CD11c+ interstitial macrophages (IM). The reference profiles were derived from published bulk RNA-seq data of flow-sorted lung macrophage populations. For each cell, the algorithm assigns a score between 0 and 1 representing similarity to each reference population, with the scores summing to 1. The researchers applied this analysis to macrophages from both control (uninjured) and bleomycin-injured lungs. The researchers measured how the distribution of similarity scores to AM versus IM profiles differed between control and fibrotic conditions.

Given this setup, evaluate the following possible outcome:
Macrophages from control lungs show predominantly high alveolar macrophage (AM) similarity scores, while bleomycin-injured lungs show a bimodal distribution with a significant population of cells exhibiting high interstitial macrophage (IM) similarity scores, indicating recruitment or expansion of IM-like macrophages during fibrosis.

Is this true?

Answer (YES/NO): NO